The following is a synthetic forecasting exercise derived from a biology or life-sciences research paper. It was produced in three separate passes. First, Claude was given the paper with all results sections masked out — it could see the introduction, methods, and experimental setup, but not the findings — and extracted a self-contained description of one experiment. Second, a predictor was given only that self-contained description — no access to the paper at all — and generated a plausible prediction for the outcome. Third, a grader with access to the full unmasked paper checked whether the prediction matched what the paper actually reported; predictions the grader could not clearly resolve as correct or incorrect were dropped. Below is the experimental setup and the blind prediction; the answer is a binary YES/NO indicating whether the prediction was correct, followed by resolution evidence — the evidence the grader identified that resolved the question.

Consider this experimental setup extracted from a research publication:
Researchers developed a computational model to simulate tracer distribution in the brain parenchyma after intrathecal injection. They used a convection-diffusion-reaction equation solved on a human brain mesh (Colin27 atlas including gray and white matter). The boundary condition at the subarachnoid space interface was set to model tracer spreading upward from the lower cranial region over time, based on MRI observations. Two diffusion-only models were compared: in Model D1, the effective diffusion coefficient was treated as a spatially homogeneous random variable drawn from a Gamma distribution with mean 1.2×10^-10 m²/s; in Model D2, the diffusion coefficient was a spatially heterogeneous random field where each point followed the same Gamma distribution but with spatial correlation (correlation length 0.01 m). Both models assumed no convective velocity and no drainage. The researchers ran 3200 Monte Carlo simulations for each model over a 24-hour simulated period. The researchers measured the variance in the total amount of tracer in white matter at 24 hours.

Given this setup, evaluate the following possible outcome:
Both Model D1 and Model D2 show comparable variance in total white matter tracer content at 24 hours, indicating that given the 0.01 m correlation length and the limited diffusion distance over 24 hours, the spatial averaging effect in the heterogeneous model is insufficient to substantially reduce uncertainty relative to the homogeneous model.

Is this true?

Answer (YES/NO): NO